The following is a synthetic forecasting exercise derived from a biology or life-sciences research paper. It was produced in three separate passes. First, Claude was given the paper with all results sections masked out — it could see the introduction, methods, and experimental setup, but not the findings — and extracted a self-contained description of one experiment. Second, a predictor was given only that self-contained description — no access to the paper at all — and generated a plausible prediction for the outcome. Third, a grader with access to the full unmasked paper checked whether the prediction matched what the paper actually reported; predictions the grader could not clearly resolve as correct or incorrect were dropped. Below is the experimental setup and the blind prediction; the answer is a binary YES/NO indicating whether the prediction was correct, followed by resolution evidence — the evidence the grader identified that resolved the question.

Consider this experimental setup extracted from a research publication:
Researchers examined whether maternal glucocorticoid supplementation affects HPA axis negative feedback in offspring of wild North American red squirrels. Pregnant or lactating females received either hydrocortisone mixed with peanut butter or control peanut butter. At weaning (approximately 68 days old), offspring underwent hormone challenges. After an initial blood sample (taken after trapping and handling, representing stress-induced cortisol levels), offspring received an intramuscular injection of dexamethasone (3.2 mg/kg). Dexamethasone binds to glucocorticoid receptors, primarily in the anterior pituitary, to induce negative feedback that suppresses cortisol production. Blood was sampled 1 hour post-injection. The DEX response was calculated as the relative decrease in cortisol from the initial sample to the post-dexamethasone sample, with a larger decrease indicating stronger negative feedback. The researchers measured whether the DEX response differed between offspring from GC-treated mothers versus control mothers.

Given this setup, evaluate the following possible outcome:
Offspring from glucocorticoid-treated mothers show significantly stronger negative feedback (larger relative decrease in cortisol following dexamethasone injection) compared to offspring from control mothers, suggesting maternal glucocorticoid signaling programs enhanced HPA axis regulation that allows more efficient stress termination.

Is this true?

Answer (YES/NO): NO